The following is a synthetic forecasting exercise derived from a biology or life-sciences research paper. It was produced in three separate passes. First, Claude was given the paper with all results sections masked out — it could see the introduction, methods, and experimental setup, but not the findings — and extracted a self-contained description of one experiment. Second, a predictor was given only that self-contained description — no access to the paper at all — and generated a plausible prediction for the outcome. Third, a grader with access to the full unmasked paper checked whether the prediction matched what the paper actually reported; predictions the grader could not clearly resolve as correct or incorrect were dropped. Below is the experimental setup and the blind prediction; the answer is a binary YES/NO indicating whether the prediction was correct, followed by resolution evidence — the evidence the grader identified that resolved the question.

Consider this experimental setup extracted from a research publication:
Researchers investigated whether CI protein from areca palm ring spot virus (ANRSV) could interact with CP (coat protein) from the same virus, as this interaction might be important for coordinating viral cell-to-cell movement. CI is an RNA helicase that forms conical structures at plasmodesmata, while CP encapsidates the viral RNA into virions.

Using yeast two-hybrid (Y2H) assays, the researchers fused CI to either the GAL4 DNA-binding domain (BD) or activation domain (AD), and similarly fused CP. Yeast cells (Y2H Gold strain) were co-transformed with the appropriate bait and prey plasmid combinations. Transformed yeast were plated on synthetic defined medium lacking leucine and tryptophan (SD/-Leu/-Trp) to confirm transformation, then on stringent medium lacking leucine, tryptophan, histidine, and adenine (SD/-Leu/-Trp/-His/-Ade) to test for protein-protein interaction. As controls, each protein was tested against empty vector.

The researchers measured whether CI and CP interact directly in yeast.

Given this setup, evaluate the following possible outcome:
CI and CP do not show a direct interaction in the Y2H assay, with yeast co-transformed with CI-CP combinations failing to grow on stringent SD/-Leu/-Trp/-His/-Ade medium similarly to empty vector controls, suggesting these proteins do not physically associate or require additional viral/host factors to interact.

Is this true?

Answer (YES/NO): YES